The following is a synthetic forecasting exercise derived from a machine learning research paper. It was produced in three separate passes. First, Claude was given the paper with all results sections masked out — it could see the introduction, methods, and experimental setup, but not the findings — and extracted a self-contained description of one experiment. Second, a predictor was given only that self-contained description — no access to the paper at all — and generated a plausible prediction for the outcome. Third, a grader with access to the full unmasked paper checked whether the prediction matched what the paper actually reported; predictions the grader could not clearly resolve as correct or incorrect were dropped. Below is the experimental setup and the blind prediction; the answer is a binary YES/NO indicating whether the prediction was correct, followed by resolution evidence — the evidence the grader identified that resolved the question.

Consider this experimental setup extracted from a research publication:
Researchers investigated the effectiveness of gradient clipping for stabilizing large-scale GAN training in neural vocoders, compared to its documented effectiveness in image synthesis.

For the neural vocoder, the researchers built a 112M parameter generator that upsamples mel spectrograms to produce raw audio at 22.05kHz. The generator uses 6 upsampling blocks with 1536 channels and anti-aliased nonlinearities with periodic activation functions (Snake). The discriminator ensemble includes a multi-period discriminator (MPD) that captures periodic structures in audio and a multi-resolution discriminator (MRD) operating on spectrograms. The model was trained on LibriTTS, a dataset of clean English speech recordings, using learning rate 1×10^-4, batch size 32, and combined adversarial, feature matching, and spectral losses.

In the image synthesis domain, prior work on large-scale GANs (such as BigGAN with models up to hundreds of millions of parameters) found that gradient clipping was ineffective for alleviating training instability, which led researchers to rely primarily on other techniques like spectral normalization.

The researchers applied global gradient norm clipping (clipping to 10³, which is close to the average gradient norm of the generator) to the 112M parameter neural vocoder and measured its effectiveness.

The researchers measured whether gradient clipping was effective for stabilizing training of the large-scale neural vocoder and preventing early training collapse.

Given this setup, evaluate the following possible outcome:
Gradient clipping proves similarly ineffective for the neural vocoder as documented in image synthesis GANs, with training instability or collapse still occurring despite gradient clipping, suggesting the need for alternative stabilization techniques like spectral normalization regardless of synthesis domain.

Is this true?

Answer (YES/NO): NO